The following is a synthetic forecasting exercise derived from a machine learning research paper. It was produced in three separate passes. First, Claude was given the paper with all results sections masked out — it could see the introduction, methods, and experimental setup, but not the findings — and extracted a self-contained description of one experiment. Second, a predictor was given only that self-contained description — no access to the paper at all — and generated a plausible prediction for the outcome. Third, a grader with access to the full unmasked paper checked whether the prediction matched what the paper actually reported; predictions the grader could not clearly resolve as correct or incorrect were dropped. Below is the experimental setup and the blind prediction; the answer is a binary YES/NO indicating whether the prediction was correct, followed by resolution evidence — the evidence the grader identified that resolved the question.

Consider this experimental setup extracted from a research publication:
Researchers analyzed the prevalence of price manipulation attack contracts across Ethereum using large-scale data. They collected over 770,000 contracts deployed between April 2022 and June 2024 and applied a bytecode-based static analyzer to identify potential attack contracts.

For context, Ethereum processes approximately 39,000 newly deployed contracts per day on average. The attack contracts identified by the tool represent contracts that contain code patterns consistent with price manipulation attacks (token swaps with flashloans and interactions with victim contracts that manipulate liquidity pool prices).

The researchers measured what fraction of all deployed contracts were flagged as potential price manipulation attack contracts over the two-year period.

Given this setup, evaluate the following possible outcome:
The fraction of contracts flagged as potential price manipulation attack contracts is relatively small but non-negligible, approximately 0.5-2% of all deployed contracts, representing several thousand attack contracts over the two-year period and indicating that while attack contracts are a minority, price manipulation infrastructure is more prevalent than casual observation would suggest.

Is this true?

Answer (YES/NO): NO